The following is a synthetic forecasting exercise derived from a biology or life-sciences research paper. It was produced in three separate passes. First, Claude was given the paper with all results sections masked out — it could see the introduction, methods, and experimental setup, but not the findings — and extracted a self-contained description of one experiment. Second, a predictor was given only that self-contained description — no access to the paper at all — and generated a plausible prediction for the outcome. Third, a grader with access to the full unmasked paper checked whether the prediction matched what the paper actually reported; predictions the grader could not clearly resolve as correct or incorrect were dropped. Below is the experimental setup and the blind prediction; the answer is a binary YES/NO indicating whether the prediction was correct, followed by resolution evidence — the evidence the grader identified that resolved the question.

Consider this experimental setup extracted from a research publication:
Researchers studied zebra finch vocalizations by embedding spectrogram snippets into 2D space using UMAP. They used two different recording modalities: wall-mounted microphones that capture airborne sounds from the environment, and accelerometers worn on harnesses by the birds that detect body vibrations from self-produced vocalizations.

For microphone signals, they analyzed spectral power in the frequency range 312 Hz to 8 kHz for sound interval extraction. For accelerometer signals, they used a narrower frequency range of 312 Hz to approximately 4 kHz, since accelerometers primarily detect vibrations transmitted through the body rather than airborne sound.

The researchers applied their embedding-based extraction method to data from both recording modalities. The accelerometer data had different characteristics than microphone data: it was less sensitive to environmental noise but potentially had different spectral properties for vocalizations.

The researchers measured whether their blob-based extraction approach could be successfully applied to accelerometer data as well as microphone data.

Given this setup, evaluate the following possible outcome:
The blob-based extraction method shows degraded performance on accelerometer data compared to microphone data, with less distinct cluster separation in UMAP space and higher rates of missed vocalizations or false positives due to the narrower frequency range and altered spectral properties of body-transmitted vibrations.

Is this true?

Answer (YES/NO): NO